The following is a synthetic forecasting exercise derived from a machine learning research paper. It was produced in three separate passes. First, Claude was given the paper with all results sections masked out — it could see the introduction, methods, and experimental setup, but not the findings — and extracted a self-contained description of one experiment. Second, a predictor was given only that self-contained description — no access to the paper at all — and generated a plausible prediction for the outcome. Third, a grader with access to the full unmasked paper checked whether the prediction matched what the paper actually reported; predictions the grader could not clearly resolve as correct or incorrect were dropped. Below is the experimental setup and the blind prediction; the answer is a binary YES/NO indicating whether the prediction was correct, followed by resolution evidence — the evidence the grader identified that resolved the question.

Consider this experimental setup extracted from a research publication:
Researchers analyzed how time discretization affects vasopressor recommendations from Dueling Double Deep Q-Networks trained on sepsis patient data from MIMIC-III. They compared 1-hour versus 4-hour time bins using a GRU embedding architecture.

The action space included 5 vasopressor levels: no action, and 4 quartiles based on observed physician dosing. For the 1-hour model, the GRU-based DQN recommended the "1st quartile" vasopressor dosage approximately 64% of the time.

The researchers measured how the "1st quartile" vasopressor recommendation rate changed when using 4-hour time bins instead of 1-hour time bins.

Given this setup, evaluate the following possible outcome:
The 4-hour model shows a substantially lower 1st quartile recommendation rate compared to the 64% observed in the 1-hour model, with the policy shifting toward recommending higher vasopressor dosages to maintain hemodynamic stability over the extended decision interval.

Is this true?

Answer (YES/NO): YES